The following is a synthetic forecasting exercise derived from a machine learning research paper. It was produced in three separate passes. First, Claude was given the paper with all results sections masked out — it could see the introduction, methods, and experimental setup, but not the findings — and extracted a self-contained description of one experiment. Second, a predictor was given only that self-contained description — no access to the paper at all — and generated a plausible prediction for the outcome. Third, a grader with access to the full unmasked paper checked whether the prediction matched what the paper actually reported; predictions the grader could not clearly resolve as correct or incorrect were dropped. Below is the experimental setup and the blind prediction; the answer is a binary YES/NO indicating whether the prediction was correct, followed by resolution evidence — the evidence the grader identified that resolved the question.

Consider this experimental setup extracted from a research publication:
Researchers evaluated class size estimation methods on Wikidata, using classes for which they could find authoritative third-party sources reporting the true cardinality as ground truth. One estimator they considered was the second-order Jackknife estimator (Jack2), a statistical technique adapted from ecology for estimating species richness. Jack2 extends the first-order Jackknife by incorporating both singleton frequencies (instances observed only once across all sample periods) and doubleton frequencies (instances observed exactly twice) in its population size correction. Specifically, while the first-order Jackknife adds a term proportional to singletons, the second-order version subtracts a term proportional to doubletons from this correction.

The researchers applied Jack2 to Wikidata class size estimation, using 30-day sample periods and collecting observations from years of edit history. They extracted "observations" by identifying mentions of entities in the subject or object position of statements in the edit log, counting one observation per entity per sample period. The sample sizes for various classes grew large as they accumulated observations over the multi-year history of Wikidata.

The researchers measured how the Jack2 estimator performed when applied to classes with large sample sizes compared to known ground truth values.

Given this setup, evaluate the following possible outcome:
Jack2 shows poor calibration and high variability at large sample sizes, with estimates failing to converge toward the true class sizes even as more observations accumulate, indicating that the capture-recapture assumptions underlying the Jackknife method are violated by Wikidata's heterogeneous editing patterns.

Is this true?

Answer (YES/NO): NO